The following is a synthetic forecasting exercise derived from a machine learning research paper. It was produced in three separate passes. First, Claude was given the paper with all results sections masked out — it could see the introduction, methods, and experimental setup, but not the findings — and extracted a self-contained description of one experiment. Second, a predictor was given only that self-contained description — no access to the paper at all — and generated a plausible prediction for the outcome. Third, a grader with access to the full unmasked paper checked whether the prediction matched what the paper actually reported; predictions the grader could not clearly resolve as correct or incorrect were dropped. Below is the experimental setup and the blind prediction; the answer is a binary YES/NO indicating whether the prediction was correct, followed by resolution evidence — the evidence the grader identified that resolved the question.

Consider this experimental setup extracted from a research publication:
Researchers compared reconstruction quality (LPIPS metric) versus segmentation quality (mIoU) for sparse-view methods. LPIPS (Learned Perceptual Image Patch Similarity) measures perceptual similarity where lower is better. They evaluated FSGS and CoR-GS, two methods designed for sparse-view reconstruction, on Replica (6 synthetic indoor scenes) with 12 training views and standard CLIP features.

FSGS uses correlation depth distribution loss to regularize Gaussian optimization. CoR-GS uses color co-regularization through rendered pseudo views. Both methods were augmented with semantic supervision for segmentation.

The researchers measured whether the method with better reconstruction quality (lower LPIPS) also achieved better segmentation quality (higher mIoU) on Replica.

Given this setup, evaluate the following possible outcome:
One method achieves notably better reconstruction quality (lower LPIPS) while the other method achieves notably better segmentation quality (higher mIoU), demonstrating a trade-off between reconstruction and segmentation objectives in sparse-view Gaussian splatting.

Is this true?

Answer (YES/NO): NO